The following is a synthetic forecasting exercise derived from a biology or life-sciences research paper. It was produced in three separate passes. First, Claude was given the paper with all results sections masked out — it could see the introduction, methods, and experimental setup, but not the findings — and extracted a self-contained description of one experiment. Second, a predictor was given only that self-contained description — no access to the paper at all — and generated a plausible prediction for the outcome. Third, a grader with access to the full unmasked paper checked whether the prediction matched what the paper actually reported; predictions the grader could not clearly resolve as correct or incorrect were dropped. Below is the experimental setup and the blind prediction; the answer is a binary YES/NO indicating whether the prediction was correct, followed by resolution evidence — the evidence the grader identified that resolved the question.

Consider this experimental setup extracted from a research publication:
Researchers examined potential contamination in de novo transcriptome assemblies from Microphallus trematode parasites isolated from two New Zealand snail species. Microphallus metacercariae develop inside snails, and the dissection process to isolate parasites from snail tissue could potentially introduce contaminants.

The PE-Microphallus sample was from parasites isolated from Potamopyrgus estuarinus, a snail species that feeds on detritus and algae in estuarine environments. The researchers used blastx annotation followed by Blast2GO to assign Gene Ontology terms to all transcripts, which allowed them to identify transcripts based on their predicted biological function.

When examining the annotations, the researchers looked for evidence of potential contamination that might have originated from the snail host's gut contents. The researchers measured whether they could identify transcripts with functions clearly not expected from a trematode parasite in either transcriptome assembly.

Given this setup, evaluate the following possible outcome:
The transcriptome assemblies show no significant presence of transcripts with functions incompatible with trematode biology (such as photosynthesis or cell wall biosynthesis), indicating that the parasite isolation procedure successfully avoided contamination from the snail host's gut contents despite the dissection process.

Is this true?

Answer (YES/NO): NO